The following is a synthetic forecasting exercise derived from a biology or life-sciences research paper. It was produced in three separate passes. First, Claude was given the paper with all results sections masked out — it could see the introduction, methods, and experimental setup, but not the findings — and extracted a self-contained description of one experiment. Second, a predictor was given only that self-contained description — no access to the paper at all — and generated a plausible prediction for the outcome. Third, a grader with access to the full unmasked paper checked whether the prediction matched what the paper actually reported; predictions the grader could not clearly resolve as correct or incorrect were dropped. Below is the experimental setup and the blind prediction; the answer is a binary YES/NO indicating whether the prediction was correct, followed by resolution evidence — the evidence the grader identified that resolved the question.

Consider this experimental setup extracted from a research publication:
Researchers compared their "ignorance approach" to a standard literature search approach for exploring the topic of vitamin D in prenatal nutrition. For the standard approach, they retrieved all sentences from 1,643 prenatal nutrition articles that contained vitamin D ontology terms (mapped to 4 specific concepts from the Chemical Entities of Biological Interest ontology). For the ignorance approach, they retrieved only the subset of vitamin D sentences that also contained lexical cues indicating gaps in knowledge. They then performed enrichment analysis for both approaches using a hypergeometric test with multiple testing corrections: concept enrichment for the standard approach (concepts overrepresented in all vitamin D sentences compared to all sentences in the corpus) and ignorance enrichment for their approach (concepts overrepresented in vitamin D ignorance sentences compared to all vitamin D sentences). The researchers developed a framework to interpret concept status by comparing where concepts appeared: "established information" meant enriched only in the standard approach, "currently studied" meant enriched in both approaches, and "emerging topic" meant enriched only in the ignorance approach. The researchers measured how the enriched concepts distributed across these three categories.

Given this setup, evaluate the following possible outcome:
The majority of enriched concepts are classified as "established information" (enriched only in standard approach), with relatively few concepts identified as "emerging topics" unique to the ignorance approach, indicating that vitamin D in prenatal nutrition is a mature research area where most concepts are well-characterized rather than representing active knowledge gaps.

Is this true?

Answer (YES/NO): NO